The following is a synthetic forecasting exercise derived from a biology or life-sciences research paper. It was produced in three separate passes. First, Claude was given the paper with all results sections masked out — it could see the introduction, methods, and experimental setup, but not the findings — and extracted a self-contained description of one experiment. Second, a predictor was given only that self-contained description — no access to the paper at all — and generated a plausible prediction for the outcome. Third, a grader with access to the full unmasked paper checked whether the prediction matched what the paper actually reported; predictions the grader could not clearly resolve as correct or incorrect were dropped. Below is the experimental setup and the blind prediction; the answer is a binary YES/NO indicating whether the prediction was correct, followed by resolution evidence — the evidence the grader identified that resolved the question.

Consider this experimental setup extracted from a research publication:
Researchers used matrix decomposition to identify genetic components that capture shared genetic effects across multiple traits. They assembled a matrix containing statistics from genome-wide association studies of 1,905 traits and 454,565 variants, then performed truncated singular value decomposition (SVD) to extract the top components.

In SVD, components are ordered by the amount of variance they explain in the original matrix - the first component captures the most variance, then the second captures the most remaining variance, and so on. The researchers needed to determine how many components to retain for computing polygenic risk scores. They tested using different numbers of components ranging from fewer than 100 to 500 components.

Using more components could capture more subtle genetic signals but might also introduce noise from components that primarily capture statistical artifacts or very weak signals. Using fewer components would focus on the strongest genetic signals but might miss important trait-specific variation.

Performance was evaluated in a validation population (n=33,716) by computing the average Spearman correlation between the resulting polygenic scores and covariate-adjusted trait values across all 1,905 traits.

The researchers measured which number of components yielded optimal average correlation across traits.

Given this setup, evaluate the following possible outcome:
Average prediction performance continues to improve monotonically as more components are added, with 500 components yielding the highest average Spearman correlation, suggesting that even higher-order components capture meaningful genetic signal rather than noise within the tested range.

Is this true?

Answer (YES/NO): NO